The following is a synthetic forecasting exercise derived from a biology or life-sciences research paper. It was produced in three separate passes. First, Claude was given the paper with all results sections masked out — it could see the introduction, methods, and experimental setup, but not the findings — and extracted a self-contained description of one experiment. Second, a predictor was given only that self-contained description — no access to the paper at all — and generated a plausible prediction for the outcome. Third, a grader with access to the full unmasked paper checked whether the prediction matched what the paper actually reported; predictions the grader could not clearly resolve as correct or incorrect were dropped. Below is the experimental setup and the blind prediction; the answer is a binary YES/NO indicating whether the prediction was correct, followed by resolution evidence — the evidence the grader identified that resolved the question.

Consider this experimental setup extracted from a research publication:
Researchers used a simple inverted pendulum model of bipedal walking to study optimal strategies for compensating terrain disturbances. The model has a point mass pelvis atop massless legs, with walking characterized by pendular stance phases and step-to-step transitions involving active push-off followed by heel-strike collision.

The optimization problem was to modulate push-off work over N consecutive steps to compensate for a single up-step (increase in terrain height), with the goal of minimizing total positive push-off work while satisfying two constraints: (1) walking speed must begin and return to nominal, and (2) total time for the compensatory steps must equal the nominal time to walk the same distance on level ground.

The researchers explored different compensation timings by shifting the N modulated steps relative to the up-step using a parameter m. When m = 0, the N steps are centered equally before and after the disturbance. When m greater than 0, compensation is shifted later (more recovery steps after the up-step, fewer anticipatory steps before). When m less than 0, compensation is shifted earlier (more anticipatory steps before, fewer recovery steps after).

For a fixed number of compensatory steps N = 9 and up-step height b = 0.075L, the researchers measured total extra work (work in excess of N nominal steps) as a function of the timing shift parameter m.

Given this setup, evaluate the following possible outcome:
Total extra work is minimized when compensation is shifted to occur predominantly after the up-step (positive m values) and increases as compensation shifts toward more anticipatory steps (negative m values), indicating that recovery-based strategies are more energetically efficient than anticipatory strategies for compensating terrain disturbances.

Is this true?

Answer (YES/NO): NO